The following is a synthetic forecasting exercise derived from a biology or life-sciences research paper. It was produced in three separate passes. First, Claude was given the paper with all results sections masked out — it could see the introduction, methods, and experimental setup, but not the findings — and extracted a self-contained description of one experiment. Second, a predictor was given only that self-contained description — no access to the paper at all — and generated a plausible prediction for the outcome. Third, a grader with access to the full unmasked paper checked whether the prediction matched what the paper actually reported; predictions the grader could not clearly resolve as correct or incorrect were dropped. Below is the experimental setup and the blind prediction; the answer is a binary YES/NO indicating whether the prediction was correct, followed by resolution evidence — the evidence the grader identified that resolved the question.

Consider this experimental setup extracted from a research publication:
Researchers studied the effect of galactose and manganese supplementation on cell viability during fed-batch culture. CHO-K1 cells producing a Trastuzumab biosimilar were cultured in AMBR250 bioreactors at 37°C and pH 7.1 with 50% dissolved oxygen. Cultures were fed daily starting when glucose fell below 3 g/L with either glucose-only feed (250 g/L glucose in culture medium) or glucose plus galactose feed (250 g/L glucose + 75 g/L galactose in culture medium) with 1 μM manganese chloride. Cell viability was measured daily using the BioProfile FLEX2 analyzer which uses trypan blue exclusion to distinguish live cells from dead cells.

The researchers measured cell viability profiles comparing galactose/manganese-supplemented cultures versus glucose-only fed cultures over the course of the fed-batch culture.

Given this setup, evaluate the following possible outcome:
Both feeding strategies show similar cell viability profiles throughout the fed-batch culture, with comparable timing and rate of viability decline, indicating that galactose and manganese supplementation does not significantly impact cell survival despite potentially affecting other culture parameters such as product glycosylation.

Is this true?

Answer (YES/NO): YES